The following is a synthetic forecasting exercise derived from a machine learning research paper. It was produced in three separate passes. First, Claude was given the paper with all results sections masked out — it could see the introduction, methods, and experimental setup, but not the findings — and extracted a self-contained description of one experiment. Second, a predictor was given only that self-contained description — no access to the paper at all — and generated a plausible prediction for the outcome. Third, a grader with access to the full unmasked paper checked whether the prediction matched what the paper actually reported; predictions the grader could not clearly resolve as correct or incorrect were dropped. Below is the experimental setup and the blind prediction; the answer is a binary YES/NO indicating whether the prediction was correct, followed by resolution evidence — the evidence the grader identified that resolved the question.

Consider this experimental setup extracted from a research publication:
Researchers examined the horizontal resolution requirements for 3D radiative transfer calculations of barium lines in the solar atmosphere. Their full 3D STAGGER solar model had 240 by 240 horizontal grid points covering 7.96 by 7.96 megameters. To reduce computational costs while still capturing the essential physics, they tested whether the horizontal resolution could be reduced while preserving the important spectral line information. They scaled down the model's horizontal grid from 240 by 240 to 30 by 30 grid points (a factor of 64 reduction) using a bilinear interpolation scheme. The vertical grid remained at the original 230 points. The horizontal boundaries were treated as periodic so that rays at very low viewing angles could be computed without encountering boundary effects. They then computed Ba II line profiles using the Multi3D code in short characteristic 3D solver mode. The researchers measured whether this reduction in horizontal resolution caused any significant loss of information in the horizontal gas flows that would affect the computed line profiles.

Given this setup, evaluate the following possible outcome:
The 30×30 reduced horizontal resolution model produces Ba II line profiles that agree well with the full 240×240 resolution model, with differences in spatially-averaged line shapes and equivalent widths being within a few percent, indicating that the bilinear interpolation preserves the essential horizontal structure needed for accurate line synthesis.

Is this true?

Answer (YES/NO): YES